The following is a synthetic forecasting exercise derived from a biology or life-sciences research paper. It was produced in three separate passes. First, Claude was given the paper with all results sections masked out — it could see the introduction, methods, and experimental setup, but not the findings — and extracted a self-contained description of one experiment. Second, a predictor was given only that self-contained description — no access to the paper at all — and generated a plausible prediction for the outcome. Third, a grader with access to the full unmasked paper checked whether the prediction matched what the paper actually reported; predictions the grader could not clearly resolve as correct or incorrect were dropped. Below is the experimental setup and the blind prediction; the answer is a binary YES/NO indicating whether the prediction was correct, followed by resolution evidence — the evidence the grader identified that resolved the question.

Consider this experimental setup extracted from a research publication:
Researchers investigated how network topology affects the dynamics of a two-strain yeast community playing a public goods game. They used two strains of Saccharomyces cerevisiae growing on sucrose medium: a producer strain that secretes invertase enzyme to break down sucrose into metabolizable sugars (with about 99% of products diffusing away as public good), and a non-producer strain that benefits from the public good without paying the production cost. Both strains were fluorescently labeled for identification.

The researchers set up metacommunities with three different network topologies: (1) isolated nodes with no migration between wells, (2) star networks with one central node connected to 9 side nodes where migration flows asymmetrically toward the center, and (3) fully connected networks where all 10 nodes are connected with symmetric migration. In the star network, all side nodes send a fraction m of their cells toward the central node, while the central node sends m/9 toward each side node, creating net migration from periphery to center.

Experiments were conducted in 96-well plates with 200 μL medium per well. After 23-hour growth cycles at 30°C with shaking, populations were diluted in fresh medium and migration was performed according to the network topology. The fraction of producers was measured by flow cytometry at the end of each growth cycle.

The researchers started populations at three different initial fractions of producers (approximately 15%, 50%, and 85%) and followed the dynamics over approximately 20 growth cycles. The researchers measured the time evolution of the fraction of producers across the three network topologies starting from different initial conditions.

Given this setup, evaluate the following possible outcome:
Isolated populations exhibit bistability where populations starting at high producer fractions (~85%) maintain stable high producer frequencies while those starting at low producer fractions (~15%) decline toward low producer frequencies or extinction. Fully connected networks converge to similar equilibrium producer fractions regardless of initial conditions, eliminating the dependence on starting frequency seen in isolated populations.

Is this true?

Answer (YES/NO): NO